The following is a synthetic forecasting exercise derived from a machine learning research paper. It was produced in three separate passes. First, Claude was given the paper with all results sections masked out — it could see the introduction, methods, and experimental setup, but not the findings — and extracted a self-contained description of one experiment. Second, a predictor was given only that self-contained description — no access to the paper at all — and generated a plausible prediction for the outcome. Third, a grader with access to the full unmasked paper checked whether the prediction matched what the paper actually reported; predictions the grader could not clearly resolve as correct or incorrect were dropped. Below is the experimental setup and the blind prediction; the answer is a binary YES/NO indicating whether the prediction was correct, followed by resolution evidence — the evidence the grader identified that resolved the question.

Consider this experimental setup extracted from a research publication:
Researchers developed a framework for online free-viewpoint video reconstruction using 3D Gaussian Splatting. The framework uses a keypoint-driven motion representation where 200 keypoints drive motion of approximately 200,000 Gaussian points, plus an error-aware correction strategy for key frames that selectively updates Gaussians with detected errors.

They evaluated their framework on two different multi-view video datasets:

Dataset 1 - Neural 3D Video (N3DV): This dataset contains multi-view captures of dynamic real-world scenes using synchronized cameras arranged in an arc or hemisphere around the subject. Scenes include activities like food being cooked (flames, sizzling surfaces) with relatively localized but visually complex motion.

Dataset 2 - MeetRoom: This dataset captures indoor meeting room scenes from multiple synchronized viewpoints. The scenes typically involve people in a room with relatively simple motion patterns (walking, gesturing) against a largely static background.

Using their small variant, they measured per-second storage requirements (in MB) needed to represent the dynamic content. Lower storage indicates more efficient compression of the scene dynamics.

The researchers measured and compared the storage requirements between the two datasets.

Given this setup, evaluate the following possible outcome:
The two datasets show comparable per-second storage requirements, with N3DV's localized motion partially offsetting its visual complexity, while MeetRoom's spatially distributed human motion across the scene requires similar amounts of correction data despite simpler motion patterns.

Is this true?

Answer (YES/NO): NO